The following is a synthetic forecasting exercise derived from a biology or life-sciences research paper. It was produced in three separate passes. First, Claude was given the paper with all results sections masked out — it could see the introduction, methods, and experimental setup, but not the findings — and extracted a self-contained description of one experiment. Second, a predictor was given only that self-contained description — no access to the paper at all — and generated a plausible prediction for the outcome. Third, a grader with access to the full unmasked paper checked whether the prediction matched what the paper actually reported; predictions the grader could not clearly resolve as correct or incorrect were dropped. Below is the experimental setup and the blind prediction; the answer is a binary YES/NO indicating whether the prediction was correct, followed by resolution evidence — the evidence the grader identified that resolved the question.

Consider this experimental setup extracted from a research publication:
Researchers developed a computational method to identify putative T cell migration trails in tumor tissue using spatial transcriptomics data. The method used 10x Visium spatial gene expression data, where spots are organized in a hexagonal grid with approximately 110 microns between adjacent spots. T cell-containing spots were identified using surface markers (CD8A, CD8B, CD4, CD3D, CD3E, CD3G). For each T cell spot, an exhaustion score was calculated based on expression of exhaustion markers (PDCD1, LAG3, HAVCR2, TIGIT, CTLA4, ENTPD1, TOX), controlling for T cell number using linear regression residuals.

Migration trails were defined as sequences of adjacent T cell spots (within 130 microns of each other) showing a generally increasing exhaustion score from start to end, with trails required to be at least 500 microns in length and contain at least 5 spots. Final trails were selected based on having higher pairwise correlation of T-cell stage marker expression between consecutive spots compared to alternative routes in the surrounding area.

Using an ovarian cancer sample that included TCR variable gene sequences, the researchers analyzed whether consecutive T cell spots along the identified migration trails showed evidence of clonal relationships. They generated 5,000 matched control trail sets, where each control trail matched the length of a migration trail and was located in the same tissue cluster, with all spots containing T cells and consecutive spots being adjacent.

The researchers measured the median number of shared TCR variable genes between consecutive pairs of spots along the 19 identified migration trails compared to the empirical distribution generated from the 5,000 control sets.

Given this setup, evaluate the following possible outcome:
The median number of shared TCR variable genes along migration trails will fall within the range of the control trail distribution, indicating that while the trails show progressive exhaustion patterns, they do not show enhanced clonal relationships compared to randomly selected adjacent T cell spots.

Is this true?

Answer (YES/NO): NO